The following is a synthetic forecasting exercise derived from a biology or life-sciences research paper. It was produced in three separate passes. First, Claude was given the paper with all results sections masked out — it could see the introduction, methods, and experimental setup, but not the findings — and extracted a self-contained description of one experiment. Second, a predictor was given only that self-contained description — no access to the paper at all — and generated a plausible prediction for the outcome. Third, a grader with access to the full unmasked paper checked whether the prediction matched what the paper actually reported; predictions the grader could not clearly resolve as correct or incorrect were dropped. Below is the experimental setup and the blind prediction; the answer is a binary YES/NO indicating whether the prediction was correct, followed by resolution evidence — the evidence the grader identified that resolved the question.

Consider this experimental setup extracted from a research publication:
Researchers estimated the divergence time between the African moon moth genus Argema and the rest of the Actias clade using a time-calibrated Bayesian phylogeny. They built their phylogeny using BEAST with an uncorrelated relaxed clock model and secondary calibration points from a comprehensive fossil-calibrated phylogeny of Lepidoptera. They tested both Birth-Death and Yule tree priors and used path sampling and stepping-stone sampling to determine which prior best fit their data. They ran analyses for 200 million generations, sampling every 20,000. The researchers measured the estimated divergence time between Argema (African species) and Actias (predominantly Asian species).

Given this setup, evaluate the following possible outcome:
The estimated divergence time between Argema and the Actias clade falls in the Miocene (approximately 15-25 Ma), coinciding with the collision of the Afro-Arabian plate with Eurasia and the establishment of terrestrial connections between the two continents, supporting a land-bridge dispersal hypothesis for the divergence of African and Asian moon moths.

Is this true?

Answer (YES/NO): NO